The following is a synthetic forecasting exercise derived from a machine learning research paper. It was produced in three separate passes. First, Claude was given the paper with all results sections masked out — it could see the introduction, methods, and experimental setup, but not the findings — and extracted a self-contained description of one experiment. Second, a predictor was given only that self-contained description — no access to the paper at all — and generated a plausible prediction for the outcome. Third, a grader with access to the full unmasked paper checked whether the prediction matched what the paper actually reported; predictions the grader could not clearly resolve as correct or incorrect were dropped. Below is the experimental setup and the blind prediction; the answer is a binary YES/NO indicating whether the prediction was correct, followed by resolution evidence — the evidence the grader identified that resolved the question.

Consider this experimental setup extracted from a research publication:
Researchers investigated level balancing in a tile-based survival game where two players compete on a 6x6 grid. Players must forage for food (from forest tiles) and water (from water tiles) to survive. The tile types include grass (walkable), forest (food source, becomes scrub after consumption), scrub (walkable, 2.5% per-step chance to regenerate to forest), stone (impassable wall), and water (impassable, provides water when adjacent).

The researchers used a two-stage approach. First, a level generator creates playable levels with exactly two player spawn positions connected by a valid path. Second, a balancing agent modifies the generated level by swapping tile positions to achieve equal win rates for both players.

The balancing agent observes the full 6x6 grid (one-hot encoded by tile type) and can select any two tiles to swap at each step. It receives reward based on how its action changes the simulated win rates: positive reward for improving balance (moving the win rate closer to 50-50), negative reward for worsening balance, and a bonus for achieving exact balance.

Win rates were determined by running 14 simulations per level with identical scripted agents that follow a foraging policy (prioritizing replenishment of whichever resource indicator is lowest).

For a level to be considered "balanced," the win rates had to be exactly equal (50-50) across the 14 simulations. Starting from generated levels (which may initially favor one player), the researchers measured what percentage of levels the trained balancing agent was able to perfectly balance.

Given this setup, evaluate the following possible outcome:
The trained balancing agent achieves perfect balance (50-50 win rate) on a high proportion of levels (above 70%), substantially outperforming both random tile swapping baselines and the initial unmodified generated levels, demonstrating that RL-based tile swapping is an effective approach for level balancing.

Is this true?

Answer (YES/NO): NO